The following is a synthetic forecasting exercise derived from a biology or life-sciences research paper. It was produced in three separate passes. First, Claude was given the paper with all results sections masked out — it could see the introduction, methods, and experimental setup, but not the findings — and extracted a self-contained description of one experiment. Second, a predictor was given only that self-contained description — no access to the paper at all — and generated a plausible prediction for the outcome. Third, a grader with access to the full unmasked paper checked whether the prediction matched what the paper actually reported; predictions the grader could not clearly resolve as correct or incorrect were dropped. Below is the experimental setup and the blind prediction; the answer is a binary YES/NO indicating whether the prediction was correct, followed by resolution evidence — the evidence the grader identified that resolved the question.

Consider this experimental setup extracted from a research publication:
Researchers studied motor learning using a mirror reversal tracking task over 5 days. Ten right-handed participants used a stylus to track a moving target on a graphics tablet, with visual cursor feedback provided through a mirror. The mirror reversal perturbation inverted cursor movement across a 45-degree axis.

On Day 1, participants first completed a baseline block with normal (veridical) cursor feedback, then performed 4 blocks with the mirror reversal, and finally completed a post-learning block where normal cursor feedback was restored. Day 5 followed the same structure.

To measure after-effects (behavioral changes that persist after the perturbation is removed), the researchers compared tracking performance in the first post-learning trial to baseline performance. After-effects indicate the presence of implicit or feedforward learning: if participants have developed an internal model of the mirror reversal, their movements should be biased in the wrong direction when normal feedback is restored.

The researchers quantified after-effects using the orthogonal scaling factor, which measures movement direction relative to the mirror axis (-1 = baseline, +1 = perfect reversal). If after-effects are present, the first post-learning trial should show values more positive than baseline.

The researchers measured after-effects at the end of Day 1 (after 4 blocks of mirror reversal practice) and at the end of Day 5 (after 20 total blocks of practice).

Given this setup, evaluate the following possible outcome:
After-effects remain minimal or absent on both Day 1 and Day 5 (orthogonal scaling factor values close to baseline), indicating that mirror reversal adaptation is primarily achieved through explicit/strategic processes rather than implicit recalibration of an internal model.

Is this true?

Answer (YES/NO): NO